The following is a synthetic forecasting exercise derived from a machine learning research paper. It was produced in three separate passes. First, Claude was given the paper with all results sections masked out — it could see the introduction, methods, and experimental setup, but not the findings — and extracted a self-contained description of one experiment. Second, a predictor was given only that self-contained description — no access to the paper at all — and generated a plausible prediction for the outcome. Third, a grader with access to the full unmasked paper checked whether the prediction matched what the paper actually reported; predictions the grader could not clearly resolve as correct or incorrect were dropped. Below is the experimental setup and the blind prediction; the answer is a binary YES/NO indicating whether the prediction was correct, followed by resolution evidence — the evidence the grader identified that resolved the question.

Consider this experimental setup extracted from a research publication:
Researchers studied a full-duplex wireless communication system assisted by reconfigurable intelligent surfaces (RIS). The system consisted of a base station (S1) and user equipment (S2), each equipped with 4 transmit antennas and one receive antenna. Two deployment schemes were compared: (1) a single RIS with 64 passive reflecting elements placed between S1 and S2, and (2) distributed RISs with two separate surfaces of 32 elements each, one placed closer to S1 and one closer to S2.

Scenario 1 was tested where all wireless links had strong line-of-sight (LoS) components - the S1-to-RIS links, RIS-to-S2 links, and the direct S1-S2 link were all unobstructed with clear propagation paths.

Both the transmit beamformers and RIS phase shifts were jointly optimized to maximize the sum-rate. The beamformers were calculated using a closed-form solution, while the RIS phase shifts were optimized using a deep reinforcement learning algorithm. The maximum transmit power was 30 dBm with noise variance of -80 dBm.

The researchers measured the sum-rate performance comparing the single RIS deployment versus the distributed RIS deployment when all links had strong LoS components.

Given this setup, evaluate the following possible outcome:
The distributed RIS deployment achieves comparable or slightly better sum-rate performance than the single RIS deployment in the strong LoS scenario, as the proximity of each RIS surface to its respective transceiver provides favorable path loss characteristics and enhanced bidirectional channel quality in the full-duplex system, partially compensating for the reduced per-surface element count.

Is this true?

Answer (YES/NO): YES